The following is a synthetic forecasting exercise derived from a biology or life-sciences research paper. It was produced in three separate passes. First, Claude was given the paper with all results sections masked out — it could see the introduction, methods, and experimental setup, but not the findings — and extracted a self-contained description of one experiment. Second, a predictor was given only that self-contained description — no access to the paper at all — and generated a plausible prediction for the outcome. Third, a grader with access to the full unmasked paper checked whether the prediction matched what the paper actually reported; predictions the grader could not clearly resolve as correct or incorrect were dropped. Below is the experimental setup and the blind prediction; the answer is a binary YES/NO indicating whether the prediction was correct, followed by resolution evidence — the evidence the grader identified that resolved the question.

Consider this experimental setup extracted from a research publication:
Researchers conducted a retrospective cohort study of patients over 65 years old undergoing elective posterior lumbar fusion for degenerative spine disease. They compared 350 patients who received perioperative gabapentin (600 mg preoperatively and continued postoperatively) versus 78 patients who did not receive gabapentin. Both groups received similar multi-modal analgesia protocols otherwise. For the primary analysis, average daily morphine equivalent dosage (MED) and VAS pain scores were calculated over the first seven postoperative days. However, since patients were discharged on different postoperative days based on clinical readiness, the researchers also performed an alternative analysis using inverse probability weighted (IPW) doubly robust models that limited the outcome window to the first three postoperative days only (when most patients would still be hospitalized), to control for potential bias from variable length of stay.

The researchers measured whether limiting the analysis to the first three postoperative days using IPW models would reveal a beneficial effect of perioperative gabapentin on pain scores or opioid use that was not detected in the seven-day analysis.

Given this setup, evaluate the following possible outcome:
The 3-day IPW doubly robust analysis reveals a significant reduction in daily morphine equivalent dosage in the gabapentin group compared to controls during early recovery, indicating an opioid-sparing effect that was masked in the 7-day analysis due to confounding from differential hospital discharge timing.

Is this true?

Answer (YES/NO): NO